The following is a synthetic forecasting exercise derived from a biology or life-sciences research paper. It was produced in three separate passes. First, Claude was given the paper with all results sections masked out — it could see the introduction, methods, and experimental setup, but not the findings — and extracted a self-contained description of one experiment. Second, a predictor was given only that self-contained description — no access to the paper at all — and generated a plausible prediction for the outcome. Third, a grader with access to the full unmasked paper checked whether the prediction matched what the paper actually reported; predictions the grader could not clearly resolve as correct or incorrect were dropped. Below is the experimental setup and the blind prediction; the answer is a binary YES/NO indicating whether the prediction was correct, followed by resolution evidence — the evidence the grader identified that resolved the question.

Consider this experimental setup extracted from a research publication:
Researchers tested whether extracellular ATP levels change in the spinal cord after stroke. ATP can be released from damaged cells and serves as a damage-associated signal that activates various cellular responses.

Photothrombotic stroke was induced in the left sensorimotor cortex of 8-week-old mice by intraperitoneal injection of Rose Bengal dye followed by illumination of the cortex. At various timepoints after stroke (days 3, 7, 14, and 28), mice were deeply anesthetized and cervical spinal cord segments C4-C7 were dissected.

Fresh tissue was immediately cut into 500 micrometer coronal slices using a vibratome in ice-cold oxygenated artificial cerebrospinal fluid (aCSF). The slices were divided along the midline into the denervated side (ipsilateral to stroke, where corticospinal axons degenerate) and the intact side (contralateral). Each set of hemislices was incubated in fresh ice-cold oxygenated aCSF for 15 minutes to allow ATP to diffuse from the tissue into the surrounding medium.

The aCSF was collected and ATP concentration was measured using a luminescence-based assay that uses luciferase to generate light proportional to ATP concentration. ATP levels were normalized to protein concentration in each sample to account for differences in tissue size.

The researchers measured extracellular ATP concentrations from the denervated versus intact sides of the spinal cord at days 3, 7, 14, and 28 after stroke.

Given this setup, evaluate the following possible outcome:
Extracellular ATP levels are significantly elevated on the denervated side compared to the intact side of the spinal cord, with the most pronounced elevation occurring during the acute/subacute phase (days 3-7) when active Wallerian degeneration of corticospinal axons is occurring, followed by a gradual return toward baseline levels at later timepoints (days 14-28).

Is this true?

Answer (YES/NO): NO